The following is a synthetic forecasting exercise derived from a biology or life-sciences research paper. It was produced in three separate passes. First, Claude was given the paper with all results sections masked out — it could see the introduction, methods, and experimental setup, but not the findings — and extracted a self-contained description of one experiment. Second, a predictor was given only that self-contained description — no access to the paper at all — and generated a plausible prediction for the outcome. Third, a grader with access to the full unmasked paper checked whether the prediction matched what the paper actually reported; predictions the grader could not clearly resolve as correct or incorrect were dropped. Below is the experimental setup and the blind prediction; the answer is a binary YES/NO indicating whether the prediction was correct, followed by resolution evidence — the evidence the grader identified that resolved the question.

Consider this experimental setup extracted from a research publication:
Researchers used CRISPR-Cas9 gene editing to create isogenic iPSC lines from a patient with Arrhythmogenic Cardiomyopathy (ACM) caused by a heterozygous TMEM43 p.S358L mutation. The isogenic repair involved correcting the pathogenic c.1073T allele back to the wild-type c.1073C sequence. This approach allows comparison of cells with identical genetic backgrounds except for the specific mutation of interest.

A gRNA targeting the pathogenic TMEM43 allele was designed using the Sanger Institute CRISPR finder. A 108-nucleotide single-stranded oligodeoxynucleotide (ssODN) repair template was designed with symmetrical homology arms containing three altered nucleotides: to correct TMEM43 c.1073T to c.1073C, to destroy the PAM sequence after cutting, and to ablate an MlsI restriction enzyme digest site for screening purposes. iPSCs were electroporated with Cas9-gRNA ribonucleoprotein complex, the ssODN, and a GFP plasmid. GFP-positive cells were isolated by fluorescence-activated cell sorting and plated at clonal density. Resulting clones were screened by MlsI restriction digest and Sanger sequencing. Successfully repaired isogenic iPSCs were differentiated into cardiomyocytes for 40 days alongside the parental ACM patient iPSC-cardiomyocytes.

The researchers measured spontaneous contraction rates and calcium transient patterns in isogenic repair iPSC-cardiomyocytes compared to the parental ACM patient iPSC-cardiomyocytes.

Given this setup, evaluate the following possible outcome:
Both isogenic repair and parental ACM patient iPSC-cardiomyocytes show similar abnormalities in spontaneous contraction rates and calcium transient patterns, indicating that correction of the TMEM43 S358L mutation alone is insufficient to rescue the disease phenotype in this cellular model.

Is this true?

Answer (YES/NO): NO